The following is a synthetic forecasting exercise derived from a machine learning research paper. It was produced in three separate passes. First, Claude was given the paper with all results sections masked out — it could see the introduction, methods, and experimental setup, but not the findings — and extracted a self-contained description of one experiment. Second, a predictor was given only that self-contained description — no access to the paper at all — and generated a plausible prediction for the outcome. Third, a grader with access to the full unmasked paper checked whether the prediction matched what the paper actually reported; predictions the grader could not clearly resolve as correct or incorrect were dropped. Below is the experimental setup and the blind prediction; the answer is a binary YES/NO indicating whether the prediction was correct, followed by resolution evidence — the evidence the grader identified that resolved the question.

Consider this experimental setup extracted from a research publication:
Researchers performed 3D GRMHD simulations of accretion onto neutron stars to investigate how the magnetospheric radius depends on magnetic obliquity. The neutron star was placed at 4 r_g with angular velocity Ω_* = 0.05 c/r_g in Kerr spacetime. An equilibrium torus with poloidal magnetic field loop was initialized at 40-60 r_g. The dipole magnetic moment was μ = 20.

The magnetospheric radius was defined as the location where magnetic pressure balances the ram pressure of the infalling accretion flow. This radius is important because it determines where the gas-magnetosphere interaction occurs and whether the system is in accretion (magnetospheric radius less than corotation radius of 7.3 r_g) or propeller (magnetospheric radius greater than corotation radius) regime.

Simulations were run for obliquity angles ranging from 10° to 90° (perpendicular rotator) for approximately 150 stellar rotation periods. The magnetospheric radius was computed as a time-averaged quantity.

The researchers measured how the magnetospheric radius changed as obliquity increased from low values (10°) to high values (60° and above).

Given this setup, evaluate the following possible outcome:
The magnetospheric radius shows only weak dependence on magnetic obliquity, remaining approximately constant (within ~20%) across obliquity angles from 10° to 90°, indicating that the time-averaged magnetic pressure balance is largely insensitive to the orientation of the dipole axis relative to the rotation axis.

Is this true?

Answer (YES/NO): NO